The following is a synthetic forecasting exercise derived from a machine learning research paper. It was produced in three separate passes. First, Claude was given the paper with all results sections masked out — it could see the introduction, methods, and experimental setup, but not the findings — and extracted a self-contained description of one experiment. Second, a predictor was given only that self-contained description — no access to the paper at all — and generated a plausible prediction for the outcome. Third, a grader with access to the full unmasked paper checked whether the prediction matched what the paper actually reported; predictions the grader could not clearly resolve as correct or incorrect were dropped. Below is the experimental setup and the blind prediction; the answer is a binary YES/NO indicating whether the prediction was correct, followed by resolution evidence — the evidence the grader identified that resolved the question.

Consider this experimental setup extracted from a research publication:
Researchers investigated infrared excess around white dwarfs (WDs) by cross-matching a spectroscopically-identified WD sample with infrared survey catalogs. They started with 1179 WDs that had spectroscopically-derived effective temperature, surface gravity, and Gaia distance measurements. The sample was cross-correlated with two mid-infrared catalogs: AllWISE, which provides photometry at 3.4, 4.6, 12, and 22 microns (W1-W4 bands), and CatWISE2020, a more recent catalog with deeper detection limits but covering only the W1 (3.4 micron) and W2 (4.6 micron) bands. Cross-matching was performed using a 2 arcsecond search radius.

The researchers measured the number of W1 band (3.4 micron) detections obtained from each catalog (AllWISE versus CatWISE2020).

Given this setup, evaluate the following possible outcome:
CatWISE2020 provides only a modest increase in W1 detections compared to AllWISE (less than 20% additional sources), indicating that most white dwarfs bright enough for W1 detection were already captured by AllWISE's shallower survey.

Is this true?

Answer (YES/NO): NO